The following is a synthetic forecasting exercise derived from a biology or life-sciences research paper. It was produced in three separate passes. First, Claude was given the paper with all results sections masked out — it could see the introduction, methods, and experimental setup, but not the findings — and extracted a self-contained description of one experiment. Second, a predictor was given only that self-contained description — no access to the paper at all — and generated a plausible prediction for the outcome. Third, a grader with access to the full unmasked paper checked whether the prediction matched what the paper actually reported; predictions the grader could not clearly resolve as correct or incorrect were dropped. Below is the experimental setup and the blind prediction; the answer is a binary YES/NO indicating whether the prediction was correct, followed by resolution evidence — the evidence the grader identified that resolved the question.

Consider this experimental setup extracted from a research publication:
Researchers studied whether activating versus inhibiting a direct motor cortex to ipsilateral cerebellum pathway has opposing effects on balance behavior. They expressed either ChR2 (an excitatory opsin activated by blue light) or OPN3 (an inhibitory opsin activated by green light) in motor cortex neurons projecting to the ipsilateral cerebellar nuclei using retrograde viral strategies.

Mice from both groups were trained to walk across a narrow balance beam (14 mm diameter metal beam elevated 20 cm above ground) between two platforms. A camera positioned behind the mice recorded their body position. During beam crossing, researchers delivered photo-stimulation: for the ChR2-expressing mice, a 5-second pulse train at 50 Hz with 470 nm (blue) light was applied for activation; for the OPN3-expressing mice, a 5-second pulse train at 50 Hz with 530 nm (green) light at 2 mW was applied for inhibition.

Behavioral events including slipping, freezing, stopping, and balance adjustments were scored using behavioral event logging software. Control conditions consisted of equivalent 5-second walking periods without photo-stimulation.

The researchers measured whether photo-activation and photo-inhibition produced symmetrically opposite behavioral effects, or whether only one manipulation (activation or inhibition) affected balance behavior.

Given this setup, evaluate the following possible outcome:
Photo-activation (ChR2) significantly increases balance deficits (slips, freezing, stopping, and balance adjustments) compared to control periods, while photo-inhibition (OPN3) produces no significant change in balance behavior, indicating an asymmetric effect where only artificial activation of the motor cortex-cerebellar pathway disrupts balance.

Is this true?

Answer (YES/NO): NO